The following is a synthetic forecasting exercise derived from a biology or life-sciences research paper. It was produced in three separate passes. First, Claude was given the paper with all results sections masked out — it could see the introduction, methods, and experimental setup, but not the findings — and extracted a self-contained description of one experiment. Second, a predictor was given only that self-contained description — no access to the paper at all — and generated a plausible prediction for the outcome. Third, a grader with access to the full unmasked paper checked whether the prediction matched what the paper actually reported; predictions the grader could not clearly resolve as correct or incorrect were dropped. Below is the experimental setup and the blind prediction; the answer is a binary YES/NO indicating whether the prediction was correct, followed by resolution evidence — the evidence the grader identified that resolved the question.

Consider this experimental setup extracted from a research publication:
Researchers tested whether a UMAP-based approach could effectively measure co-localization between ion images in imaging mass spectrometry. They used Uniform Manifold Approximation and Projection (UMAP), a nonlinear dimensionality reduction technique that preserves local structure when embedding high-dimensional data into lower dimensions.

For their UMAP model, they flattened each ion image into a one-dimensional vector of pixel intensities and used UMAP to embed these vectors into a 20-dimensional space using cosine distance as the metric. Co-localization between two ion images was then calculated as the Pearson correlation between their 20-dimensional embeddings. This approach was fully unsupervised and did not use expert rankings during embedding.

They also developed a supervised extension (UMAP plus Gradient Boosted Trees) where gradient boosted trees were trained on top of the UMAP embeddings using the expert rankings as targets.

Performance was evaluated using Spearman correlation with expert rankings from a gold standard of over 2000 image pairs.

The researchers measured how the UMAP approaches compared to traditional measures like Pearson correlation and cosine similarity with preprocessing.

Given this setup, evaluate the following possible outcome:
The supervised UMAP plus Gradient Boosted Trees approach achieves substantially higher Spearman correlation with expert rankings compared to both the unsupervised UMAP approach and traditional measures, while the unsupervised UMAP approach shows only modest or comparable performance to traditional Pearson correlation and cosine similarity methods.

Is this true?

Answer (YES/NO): NO